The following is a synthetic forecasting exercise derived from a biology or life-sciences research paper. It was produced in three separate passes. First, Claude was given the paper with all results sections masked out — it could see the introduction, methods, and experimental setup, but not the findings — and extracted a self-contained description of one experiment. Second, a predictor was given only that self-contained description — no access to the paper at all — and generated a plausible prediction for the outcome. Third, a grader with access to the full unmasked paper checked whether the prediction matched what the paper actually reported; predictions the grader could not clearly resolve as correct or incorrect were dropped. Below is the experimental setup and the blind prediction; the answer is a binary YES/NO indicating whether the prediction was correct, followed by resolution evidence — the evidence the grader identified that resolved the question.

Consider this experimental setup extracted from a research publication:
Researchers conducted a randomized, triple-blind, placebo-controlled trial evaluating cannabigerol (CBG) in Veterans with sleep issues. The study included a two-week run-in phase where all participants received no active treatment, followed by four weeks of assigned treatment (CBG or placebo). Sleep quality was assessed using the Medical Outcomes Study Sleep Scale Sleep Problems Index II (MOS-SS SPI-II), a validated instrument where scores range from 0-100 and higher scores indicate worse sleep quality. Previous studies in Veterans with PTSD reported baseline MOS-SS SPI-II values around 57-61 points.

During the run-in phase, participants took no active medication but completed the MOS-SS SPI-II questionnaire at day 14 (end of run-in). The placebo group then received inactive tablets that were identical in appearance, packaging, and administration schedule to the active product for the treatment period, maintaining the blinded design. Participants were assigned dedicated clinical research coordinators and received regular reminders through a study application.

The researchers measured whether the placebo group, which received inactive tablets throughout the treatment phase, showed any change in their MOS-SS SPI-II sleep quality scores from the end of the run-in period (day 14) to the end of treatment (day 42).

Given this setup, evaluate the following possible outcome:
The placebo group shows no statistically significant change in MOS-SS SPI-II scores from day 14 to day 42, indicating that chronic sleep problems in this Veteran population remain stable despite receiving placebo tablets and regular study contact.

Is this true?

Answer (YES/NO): NO